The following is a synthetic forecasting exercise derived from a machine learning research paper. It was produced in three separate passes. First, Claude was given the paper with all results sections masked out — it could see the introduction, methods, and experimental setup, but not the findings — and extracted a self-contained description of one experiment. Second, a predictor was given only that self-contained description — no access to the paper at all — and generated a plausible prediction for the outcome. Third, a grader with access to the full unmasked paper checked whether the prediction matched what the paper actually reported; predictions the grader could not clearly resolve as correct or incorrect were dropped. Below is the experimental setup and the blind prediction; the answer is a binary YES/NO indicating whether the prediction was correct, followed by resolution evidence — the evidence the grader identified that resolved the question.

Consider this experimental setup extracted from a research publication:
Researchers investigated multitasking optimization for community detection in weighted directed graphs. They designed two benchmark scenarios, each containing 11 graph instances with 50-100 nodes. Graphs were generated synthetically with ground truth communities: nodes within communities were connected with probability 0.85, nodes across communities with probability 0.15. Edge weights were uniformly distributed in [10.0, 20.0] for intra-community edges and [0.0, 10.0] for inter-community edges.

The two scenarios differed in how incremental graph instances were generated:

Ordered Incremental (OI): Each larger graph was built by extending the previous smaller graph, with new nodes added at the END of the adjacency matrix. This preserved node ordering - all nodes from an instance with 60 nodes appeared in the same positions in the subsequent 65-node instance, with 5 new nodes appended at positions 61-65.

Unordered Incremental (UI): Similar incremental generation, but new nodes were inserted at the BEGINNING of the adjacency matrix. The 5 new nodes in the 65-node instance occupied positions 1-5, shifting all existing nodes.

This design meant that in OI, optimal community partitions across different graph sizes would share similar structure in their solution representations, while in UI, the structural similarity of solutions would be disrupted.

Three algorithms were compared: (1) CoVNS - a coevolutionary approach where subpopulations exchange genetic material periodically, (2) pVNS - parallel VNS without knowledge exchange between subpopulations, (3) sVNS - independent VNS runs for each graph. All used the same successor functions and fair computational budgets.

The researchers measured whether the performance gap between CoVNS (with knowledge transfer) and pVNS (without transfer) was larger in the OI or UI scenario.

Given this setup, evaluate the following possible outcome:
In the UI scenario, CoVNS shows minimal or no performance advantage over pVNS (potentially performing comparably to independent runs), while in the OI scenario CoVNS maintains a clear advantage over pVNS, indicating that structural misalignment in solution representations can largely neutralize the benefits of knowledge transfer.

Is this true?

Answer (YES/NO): YES